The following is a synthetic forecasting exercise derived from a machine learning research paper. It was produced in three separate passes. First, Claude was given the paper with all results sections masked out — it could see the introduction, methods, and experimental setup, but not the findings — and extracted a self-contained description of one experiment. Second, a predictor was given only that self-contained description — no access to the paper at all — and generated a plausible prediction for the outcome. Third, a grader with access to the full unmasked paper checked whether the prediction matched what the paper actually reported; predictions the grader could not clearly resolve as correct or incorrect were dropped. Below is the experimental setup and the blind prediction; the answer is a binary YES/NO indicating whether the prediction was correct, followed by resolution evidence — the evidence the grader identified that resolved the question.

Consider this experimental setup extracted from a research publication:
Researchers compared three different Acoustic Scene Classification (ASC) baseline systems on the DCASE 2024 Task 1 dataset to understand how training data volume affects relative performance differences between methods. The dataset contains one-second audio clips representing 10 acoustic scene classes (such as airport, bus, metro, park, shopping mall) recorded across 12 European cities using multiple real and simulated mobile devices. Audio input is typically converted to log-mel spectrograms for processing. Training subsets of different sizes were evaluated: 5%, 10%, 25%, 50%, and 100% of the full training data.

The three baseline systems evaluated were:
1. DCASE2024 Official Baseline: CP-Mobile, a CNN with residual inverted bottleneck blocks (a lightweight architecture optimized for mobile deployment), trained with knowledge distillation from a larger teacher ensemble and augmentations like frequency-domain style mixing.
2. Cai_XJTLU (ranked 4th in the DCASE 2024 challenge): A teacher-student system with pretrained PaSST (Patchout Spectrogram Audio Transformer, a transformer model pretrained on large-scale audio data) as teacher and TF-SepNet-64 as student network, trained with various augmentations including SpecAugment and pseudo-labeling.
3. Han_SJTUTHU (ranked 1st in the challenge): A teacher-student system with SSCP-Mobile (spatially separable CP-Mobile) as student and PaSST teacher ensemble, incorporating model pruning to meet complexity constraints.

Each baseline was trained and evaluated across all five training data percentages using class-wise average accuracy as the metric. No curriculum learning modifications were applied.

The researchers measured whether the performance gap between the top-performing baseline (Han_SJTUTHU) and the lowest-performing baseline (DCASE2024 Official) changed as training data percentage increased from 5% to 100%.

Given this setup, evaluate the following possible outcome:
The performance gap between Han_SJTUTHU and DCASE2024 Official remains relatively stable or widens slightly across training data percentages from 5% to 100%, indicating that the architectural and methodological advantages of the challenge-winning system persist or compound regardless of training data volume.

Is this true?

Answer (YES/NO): NO